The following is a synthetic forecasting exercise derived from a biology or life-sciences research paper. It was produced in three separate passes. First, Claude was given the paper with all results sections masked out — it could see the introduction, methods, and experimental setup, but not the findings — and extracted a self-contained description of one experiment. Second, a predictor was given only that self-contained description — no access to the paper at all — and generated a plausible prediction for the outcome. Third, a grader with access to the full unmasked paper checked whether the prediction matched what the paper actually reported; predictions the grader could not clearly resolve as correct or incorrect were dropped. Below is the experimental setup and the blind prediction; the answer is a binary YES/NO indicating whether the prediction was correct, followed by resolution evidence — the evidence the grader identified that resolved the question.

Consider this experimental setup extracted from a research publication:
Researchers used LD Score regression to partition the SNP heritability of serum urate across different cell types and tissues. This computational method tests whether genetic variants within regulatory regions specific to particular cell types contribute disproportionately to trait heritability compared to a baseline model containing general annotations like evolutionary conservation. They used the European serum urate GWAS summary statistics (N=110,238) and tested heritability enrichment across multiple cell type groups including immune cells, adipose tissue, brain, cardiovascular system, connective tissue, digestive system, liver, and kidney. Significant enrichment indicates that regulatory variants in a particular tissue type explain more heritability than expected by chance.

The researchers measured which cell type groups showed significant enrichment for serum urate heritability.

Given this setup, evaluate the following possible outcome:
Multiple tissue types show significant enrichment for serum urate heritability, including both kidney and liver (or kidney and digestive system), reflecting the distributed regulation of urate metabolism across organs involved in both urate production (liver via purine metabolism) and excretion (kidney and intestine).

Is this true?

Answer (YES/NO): YES